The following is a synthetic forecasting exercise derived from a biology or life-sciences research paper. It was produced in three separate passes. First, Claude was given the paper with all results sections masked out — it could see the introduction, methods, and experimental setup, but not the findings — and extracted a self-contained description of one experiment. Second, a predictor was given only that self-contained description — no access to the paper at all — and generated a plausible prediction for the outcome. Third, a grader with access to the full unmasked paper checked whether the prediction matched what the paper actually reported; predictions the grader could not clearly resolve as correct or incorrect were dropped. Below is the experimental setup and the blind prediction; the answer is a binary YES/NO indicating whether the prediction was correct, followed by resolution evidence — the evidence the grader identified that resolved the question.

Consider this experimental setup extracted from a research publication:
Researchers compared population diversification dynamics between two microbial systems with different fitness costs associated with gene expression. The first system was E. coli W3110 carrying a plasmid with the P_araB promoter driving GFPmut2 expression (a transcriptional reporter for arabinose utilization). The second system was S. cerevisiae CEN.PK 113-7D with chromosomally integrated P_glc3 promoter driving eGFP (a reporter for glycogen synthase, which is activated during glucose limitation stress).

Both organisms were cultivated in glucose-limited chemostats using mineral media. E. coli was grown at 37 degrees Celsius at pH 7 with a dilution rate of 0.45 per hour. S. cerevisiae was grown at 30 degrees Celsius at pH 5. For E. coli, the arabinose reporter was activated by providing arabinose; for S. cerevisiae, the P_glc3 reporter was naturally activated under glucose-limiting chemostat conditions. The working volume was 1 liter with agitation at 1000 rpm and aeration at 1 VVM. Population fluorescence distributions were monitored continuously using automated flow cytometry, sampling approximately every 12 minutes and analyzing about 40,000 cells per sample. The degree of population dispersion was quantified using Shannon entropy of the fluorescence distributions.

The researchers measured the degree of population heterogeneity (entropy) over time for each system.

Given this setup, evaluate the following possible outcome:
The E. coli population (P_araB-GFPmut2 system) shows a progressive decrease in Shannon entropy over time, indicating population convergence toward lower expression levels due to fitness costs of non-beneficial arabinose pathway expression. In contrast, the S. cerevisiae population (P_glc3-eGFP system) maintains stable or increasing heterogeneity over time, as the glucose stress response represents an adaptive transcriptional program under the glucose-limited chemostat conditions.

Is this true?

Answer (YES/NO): NO